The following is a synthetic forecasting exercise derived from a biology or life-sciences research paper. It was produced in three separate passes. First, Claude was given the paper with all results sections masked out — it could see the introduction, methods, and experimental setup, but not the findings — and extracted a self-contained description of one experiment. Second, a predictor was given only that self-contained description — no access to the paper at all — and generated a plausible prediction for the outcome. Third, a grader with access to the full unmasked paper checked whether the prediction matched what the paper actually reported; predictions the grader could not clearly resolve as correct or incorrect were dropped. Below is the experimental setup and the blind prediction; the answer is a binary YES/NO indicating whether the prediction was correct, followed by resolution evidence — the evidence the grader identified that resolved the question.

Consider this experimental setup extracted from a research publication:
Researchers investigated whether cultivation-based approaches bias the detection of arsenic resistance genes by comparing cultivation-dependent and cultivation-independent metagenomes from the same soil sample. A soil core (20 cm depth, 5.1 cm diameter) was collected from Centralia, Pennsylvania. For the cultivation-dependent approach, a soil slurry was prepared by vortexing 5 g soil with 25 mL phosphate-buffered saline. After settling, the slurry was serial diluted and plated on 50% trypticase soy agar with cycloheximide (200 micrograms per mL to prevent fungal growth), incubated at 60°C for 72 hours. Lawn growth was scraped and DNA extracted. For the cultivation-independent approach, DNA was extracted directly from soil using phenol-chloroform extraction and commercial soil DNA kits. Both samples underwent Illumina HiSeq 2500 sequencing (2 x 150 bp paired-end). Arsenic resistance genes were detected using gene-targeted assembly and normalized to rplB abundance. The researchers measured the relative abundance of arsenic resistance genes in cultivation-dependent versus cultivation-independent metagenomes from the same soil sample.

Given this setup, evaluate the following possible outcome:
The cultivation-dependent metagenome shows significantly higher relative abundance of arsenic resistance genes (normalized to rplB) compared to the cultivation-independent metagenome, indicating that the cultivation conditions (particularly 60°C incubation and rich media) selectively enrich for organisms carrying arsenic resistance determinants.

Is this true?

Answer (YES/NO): NO